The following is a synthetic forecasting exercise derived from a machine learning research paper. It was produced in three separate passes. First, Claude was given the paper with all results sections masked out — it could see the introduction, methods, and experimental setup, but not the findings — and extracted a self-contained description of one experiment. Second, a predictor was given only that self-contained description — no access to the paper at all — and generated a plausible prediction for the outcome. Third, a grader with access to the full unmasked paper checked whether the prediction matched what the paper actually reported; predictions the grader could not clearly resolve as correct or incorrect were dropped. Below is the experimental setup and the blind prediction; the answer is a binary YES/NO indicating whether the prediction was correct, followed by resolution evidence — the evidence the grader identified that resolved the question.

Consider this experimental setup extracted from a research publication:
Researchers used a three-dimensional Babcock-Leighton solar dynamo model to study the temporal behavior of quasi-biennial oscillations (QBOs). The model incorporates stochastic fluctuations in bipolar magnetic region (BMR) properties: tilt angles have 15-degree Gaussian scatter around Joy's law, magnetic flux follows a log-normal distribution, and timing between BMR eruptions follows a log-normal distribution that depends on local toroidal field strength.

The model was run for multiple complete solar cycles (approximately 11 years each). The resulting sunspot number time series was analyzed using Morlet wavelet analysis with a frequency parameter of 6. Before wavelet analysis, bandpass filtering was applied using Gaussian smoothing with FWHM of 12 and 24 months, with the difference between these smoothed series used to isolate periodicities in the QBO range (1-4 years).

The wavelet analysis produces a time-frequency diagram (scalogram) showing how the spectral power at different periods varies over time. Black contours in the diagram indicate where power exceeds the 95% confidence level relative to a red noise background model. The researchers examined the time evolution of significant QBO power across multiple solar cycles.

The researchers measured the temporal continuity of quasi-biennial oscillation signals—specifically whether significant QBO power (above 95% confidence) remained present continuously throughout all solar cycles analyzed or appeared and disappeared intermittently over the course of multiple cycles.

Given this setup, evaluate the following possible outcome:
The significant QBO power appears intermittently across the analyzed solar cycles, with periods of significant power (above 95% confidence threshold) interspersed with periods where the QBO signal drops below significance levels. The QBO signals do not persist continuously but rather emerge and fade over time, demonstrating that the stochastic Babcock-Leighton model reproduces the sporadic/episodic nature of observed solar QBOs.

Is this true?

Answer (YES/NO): YES